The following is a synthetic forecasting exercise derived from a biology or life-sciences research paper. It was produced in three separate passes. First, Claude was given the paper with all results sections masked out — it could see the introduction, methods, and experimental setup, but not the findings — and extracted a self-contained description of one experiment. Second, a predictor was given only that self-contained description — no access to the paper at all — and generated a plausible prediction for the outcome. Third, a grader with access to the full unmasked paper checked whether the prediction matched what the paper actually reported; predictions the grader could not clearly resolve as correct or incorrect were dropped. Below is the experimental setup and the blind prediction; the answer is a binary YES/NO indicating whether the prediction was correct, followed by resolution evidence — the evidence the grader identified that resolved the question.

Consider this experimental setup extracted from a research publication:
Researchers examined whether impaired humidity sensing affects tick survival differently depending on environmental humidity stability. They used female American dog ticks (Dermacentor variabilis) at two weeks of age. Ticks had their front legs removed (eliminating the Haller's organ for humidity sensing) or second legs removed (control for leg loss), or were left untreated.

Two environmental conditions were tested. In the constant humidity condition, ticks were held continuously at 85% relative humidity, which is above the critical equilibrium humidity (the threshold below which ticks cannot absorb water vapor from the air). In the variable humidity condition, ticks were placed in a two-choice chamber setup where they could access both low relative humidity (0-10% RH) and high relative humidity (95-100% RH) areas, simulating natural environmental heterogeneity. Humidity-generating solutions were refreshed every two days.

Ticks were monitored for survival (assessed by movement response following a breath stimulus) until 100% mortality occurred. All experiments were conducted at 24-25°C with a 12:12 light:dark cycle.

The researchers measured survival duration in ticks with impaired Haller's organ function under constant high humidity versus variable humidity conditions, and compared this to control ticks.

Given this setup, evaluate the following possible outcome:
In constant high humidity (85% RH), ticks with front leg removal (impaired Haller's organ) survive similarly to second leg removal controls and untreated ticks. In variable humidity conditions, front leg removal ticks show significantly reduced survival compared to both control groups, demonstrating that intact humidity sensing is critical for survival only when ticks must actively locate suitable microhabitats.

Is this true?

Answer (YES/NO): YES